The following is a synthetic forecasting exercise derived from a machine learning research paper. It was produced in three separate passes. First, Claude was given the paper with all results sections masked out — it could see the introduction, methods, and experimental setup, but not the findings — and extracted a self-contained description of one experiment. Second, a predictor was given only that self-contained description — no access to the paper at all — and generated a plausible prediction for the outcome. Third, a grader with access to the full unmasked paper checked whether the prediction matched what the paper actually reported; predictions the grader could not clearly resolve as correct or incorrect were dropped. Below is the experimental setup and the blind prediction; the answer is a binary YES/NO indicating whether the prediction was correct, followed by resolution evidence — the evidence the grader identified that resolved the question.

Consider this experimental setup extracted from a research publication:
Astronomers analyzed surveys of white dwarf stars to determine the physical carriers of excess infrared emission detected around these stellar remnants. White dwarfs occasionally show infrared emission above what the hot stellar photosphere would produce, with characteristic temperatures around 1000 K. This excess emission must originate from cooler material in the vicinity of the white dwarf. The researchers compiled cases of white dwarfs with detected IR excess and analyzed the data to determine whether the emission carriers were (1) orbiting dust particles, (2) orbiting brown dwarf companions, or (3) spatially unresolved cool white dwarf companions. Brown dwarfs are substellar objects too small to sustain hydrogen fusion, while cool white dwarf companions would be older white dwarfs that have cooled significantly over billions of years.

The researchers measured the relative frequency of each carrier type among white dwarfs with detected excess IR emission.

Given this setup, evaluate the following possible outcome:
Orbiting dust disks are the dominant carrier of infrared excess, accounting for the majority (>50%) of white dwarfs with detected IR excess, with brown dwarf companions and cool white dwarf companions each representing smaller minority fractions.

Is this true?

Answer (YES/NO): YES